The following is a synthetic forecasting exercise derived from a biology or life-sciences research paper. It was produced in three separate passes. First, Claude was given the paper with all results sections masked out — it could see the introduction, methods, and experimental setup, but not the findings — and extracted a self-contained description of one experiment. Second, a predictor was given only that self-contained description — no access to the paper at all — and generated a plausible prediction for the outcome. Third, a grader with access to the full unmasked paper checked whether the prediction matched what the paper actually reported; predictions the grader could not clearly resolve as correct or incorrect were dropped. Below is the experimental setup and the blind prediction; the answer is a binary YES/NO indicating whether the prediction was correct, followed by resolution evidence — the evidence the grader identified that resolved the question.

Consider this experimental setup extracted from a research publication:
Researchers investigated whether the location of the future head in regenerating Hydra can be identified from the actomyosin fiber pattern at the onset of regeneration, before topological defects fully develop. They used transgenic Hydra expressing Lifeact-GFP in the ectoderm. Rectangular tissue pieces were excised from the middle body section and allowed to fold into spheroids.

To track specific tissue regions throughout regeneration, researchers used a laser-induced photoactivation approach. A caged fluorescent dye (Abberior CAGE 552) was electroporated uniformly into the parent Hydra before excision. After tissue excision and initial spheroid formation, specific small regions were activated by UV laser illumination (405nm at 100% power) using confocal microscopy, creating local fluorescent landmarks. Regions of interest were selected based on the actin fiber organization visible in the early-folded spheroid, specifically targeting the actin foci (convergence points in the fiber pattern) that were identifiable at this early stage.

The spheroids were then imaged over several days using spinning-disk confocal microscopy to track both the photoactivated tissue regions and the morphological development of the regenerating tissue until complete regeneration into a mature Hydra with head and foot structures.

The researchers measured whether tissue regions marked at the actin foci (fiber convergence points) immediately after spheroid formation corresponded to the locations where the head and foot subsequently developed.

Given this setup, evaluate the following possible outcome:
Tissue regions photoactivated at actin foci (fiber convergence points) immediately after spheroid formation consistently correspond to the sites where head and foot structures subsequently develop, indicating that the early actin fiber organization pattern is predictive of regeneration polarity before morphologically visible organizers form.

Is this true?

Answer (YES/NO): YES